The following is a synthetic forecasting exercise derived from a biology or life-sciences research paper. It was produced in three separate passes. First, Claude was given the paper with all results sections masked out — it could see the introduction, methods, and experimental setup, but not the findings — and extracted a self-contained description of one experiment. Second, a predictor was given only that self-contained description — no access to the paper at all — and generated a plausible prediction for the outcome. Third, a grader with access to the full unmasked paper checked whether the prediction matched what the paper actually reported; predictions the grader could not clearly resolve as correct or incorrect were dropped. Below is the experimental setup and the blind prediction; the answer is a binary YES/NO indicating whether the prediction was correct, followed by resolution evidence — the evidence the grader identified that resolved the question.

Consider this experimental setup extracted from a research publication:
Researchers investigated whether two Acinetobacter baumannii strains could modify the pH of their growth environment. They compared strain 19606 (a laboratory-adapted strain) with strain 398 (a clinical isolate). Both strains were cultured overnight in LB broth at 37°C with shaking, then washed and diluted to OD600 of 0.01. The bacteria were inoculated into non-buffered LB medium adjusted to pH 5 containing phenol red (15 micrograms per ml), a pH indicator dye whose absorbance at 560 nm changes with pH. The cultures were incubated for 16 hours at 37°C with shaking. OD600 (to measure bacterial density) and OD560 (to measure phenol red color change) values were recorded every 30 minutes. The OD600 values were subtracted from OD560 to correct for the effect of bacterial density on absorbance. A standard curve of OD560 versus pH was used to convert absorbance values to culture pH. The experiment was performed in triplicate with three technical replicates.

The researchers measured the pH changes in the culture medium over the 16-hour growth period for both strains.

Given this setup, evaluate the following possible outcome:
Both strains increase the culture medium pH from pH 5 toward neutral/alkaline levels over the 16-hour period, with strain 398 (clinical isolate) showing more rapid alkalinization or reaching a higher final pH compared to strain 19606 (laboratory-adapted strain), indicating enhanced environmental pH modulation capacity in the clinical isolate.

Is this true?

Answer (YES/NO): YES